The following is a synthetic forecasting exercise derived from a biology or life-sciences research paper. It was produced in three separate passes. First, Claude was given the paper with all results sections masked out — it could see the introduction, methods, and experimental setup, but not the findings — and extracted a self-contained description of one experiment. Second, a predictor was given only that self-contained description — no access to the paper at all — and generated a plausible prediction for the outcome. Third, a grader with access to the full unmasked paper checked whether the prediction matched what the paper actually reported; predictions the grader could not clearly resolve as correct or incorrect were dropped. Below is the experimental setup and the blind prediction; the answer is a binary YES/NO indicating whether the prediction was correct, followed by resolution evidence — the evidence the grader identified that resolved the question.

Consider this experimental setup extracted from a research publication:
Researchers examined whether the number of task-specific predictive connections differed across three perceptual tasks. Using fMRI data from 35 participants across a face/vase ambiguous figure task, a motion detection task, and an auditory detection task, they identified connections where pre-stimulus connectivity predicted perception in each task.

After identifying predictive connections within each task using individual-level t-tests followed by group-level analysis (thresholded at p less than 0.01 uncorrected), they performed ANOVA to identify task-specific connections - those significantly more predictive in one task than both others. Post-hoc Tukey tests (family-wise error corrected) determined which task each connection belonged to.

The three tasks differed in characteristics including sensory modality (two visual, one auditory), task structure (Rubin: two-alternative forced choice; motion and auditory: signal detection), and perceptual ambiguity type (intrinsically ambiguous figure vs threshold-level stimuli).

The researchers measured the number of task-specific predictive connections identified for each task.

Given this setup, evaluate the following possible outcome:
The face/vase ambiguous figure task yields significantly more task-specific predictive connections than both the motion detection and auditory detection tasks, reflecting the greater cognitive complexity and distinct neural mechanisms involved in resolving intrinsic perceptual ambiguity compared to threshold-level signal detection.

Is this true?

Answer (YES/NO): NO